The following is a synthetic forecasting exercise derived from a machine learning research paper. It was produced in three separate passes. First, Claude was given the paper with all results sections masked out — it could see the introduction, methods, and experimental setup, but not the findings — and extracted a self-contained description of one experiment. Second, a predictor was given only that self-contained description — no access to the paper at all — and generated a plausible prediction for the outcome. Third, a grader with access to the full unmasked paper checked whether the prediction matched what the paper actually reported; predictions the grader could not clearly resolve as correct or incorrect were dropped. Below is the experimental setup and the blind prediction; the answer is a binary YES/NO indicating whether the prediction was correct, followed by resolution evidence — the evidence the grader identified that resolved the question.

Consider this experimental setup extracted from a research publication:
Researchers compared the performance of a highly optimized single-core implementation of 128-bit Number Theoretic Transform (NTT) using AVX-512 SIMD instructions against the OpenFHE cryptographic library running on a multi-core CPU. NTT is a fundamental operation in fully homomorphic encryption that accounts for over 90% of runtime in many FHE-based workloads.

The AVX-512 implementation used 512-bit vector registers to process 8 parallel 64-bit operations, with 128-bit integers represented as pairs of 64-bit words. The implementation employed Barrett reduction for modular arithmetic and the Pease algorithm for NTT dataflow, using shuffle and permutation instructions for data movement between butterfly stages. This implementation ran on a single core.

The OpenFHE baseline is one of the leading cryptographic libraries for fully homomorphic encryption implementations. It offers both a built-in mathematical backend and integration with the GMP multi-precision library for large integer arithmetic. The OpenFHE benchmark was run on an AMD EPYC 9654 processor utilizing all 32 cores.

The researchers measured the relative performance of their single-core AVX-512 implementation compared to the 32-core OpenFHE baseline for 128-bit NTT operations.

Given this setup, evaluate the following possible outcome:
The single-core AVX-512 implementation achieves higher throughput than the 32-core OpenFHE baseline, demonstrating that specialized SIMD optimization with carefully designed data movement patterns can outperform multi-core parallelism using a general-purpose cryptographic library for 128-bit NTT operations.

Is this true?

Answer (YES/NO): YES